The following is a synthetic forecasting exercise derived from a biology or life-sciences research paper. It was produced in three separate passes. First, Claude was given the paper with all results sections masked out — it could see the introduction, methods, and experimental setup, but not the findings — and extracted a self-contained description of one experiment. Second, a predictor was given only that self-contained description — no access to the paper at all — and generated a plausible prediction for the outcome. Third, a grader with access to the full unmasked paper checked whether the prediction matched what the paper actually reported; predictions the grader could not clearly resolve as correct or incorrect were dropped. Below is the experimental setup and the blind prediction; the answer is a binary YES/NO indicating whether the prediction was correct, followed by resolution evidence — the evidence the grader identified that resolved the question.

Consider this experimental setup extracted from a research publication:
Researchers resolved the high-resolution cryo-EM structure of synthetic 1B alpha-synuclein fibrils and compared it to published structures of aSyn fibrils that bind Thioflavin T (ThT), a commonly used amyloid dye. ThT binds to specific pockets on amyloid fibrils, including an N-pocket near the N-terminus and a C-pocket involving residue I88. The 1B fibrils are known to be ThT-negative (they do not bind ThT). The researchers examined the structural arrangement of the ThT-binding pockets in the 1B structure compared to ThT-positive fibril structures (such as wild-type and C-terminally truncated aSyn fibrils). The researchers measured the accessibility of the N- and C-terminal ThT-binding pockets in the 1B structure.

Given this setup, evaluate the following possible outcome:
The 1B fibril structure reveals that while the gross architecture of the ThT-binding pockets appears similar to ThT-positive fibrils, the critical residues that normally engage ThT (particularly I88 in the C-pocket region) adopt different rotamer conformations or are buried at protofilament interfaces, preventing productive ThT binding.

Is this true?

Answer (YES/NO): NO